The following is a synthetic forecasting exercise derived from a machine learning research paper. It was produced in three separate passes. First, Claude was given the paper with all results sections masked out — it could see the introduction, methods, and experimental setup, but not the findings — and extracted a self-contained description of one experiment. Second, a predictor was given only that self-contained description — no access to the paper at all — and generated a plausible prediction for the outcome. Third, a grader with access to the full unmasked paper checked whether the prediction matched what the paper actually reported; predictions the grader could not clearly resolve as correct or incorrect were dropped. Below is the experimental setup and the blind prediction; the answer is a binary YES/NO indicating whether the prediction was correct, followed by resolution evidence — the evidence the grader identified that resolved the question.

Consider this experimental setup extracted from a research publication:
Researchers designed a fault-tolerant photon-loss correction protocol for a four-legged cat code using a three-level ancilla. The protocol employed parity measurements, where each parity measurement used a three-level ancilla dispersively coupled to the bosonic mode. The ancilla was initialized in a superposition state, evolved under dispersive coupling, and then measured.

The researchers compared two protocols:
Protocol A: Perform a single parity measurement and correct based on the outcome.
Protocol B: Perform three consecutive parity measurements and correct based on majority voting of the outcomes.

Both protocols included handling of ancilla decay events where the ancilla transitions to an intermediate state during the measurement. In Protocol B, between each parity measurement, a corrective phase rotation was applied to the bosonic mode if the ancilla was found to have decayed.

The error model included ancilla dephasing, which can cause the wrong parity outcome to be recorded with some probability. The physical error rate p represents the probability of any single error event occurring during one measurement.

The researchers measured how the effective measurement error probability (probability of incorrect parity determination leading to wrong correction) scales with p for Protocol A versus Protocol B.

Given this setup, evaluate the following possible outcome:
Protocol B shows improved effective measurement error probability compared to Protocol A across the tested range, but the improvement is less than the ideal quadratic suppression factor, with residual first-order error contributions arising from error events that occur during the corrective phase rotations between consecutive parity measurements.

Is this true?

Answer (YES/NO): NO